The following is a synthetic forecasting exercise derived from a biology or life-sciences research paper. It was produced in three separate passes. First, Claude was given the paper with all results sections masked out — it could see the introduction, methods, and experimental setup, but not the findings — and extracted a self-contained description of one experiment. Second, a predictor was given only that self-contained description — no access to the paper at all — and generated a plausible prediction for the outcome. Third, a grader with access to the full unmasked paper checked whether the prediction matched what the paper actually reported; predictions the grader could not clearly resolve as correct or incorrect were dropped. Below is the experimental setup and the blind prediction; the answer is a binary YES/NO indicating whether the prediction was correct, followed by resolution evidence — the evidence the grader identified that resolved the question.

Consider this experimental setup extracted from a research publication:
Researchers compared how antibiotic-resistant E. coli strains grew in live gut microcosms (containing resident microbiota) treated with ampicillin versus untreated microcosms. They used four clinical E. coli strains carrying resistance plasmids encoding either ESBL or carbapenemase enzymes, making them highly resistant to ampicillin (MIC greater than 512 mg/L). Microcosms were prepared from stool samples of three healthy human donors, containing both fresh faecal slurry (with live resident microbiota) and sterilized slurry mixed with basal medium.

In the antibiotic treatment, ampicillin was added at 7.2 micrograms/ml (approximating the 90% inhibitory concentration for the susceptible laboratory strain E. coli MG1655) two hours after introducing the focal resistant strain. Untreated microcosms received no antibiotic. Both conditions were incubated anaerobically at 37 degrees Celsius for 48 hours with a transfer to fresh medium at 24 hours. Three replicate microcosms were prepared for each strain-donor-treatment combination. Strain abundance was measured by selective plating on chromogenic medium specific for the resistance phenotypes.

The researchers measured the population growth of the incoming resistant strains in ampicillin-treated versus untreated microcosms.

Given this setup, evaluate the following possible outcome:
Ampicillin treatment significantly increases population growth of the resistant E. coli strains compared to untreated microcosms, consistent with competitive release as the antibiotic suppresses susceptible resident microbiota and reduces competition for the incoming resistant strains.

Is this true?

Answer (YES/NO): YES